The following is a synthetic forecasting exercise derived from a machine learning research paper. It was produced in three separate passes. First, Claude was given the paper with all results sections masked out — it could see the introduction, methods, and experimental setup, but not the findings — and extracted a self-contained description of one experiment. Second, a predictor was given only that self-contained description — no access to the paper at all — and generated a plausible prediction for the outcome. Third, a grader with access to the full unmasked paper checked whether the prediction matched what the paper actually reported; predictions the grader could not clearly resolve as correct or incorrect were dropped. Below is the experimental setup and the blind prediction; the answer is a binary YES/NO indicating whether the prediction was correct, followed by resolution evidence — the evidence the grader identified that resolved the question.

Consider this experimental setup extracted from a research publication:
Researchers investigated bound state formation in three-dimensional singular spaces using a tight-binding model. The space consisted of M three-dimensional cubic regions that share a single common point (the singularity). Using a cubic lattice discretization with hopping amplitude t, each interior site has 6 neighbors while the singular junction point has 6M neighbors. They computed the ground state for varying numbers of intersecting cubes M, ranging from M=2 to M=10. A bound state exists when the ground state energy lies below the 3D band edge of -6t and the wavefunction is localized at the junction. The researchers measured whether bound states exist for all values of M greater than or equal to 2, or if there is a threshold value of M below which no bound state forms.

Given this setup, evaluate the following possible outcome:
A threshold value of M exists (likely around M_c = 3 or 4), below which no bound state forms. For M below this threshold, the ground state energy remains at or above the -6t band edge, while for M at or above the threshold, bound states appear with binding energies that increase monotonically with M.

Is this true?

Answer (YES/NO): YES